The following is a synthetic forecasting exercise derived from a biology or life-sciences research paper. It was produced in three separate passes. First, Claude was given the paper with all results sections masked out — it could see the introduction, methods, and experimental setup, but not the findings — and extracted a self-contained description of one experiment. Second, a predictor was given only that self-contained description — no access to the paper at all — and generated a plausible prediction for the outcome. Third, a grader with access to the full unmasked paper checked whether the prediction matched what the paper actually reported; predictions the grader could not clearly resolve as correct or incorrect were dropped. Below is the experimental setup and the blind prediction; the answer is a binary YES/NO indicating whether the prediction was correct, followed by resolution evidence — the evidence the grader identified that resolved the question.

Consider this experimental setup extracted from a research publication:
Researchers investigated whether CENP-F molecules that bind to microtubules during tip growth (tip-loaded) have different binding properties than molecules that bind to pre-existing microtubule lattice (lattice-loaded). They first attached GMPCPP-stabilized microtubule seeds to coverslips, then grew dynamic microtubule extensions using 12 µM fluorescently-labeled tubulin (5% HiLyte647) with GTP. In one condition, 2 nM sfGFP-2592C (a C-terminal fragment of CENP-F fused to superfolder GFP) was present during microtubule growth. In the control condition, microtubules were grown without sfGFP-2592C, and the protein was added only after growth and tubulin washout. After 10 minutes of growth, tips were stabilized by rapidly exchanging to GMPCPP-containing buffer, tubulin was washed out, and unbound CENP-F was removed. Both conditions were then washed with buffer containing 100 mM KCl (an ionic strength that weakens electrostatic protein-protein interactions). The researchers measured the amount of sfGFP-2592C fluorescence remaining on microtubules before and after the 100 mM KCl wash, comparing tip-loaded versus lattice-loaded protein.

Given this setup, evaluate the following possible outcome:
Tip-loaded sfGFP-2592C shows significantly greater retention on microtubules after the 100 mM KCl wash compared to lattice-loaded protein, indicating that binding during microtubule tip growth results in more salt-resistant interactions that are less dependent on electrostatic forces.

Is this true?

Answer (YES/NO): YES